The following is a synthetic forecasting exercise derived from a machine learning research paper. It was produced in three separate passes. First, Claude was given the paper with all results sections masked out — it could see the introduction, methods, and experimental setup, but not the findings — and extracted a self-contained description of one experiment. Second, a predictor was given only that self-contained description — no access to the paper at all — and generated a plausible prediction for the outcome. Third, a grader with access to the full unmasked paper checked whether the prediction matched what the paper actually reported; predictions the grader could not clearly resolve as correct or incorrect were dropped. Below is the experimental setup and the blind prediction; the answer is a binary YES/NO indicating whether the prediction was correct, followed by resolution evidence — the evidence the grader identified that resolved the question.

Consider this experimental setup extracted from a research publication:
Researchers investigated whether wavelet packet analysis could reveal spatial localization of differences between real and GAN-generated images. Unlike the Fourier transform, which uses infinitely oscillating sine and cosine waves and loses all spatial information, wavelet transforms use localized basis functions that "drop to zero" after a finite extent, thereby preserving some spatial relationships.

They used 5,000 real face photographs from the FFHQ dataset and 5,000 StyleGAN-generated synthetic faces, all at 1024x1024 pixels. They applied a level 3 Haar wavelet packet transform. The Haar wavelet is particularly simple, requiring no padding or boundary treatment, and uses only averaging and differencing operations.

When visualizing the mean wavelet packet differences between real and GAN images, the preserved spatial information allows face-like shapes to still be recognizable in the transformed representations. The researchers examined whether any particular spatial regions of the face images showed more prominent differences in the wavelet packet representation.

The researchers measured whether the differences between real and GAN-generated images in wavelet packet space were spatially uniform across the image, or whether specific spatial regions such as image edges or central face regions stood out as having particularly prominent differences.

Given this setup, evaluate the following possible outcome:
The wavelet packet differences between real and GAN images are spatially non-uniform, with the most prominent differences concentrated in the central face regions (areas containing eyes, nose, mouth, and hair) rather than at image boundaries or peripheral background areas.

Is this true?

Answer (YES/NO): NO